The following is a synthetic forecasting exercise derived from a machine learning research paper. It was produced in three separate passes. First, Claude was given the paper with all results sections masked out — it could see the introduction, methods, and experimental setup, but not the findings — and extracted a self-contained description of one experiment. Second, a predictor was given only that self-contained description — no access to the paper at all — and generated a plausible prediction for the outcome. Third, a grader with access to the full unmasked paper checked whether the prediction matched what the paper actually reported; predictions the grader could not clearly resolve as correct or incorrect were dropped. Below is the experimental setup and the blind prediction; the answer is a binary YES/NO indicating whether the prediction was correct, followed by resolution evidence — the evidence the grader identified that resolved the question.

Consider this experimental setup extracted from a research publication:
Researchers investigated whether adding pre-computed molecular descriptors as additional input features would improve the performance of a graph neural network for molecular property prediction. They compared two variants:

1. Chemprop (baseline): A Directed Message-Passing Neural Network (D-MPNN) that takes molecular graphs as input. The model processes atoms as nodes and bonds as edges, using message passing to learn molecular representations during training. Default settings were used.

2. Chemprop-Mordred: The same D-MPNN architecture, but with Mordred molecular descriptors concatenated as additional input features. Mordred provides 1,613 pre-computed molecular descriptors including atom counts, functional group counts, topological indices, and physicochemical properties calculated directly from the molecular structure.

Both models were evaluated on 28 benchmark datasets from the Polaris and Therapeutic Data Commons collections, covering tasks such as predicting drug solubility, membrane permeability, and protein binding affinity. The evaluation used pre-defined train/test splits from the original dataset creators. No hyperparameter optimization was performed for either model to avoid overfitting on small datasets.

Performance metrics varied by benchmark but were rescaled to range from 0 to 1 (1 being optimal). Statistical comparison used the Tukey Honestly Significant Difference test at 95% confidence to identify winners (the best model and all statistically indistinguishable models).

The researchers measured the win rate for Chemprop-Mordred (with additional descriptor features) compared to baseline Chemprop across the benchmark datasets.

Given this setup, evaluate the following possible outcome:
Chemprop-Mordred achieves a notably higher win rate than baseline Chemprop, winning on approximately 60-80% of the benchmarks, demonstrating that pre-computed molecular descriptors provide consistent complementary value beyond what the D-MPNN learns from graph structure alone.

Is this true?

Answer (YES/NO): NO